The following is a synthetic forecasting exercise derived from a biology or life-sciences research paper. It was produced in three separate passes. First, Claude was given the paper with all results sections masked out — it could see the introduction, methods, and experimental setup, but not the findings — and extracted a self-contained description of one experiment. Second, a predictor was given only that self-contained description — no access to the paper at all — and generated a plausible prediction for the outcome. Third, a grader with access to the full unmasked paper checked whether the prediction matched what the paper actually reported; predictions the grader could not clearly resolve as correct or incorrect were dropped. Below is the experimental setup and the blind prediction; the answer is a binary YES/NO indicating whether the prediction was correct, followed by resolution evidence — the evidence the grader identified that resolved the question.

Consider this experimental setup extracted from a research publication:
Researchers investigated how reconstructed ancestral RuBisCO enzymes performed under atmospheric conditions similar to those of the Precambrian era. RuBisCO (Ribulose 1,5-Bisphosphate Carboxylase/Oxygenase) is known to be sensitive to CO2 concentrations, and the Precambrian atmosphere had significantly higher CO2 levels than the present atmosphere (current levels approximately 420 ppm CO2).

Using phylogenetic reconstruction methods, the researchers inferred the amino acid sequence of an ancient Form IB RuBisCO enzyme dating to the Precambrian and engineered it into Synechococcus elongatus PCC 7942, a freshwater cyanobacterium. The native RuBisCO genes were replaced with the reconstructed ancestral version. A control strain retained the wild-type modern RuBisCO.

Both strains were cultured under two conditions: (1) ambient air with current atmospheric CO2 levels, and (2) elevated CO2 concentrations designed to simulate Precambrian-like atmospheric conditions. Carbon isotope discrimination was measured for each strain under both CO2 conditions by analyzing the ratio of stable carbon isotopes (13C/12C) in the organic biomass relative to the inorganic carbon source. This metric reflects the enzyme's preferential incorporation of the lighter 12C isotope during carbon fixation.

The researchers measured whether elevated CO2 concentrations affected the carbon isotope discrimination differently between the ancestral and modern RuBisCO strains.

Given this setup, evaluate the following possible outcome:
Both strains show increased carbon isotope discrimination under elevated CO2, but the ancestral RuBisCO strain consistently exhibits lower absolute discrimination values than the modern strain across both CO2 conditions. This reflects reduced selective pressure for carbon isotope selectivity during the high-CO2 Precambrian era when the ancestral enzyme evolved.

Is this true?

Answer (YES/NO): NO